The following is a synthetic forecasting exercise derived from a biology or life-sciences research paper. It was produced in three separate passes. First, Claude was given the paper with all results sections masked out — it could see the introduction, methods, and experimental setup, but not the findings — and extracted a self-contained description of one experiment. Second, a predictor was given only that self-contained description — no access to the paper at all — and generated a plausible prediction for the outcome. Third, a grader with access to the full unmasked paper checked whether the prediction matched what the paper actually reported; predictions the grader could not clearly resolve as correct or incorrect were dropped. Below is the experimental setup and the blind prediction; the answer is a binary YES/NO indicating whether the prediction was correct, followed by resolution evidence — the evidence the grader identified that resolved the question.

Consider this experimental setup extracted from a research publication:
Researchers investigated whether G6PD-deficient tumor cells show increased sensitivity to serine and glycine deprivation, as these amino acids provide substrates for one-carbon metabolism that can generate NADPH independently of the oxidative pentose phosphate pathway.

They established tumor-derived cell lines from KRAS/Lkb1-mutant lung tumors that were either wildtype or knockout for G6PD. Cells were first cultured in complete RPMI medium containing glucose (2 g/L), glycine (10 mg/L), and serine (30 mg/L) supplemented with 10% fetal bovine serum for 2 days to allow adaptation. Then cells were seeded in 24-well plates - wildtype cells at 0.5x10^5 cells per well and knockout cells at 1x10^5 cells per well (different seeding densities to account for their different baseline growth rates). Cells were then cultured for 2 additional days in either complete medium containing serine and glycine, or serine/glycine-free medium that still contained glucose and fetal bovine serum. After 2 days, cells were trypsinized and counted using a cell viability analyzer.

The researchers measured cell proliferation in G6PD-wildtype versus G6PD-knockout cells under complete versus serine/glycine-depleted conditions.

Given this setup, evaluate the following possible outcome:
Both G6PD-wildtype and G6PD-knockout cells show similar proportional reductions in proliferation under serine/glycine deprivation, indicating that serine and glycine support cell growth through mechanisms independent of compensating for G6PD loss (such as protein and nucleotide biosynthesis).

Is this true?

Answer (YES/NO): NO